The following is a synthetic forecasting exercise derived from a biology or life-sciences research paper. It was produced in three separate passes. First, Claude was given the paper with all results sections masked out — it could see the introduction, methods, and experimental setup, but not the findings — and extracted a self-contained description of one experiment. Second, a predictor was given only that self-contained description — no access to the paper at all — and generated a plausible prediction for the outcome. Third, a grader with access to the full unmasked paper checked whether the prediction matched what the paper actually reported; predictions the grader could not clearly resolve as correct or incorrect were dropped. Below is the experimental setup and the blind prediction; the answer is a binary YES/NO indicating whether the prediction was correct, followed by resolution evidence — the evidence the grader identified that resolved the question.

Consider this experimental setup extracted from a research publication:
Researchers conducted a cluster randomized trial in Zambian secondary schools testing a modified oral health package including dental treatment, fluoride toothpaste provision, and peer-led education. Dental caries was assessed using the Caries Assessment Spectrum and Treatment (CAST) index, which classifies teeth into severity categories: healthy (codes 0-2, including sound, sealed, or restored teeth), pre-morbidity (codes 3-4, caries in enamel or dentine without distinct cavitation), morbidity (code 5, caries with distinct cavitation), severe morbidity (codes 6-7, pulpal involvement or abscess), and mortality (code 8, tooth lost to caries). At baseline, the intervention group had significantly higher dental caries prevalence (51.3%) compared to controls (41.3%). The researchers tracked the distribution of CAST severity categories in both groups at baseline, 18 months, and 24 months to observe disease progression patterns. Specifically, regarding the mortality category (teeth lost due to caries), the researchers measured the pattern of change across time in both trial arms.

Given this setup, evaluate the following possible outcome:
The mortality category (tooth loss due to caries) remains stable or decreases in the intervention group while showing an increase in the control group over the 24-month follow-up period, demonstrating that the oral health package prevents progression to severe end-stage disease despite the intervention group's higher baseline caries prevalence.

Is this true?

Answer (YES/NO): NO